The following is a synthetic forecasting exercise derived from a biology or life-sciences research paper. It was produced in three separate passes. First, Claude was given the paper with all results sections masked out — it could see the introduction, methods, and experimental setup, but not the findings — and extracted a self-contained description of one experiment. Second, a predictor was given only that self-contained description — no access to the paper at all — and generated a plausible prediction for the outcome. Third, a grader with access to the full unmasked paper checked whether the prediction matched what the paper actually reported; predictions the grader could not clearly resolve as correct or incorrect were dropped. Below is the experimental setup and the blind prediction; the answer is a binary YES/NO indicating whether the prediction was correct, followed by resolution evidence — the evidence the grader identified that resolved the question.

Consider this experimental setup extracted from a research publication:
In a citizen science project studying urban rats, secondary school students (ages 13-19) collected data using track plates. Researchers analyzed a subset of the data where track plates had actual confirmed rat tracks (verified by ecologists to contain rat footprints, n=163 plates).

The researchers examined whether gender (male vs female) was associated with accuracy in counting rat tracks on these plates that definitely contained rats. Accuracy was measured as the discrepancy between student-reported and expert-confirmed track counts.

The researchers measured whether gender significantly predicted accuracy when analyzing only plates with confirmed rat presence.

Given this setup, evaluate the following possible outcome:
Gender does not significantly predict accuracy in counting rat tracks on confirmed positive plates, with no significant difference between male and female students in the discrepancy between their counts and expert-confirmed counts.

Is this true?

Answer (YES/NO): NO